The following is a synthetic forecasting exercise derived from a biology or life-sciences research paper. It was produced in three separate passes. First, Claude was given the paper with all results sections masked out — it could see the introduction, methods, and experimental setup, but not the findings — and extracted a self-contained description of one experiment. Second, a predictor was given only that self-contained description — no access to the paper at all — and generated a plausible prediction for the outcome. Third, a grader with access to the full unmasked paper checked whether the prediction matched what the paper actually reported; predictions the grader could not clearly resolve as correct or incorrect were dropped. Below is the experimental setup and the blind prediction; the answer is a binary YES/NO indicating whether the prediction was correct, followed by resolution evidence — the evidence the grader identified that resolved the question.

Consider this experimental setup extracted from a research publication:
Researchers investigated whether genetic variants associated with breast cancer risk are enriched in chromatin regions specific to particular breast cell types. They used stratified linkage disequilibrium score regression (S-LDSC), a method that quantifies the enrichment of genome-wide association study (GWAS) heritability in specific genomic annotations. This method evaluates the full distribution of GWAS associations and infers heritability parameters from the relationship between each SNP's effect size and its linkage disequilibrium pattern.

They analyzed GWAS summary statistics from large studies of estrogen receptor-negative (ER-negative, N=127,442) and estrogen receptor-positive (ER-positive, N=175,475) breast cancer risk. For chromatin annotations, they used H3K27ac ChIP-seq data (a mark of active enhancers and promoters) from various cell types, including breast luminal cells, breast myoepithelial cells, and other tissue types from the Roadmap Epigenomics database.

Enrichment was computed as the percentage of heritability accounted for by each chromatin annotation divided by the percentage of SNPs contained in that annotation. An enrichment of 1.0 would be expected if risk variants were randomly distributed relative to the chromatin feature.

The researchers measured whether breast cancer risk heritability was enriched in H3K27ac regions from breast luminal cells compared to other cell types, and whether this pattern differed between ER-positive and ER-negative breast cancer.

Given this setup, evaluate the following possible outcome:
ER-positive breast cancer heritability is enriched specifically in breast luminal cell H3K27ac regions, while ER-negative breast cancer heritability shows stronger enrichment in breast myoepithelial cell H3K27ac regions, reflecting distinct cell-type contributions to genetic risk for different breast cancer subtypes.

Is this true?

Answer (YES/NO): NO